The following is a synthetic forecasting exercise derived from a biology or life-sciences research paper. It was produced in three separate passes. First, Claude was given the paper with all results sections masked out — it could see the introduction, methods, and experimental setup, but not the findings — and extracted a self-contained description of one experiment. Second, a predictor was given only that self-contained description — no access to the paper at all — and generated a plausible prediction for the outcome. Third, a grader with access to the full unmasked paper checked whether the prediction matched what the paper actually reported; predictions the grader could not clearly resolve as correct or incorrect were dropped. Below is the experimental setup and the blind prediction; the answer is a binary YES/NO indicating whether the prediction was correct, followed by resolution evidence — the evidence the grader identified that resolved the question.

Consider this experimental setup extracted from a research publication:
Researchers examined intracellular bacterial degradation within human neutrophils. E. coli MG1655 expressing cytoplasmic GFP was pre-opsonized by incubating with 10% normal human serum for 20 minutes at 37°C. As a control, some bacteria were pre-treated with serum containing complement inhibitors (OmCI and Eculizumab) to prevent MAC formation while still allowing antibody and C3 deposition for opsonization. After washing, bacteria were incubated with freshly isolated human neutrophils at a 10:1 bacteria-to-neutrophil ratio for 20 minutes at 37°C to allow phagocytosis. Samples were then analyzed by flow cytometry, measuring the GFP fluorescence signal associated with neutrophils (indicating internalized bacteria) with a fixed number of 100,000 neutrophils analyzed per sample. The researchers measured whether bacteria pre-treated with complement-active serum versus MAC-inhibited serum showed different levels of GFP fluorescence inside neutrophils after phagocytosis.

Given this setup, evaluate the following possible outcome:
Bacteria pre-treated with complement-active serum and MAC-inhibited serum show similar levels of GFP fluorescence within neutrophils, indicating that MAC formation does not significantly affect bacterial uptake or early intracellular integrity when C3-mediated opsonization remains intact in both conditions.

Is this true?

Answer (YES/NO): NO